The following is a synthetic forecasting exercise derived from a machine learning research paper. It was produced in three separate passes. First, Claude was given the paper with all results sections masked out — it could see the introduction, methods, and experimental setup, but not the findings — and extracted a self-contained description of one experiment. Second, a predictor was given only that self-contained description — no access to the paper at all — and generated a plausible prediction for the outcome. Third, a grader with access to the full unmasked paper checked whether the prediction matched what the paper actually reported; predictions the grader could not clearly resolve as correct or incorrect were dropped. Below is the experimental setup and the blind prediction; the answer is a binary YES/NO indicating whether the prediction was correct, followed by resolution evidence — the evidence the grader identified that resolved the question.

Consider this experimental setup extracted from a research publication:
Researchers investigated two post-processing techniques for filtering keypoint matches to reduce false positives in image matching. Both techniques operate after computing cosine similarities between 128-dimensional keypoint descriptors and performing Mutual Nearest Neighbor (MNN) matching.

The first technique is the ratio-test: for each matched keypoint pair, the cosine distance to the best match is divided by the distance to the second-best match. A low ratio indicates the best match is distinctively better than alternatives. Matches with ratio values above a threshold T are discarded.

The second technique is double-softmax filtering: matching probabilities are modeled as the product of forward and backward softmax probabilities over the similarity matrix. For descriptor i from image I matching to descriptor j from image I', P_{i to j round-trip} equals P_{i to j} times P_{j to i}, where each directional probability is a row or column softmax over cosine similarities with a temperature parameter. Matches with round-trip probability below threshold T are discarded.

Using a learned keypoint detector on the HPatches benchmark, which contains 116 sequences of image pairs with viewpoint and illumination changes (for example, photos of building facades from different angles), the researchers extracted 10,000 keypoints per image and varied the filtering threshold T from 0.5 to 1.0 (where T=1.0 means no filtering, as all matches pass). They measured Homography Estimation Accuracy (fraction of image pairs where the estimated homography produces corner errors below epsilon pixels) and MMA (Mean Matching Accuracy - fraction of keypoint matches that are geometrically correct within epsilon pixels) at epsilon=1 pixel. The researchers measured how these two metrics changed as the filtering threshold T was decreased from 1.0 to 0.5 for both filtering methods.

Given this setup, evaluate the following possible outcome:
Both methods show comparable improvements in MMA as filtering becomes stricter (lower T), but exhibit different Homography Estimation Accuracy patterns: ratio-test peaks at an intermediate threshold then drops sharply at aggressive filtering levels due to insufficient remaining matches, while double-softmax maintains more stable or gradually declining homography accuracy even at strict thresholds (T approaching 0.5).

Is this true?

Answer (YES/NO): NO